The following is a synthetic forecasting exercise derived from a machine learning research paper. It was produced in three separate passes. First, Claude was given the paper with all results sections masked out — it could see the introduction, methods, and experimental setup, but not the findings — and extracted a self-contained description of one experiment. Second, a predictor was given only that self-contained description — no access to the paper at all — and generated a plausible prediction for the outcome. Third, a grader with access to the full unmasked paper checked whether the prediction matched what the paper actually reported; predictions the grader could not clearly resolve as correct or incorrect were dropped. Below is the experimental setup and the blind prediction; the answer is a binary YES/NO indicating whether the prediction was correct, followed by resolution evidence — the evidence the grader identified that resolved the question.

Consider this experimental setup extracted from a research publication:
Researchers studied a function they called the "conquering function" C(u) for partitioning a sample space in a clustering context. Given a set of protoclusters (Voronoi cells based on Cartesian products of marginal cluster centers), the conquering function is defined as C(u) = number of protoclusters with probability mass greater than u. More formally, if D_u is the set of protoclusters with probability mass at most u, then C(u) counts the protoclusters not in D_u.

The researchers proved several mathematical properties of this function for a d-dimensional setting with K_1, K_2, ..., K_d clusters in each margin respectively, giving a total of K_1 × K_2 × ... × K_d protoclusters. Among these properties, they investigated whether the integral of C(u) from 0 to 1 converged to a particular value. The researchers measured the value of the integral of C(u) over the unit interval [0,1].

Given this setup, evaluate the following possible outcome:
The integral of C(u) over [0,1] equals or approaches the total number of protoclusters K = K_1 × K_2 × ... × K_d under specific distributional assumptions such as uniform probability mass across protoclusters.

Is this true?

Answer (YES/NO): NO